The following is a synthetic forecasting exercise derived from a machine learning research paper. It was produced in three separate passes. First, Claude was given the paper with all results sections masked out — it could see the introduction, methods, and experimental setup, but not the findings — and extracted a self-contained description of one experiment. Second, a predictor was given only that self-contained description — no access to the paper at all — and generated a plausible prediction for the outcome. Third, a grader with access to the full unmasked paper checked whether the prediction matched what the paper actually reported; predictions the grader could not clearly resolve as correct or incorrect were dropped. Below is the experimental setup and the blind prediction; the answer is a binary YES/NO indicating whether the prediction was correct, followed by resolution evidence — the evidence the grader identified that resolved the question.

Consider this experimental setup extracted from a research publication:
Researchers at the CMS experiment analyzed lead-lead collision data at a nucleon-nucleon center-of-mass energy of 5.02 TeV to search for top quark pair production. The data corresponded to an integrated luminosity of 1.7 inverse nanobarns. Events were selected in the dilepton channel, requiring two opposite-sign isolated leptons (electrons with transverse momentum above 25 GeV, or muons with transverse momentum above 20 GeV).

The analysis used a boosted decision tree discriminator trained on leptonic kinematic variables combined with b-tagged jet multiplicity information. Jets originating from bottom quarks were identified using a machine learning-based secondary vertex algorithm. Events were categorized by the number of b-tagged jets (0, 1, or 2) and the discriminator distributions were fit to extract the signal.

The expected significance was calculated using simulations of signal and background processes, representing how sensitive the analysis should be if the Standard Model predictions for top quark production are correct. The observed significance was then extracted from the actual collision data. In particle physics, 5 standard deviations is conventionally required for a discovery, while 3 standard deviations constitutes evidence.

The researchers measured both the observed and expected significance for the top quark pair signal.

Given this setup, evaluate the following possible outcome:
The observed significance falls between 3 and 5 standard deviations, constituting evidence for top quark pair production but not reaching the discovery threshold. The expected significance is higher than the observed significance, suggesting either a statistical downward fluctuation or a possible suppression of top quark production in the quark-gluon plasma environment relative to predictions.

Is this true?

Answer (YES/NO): YES